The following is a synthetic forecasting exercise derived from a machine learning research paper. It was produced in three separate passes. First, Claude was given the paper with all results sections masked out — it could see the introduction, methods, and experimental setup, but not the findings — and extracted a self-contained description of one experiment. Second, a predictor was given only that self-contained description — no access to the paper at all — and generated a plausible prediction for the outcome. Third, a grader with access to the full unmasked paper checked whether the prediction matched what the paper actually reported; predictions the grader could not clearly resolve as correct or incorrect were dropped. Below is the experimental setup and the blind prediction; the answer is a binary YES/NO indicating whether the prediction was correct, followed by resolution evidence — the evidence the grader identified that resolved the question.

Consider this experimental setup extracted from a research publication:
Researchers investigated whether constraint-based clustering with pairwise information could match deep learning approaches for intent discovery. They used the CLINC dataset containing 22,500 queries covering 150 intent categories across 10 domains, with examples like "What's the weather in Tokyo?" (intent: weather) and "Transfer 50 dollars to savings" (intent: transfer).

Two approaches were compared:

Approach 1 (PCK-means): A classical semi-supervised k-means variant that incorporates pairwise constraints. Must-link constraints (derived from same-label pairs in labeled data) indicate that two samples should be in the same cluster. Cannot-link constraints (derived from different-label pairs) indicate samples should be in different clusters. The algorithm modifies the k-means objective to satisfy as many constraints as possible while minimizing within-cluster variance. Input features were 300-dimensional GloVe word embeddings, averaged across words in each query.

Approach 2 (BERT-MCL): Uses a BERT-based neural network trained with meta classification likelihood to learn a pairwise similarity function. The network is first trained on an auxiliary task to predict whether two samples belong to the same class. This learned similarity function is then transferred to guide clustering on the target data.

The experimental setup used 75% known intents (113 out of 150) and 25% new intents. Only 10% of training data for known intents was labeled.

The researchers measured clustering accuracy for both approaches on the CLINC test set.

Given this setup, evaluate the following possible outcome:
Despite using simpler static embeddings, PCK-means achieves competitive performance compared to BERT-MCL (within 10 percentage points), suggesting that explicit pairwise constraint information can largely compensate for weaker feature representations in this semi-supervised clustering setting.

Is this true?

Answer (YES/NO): NO